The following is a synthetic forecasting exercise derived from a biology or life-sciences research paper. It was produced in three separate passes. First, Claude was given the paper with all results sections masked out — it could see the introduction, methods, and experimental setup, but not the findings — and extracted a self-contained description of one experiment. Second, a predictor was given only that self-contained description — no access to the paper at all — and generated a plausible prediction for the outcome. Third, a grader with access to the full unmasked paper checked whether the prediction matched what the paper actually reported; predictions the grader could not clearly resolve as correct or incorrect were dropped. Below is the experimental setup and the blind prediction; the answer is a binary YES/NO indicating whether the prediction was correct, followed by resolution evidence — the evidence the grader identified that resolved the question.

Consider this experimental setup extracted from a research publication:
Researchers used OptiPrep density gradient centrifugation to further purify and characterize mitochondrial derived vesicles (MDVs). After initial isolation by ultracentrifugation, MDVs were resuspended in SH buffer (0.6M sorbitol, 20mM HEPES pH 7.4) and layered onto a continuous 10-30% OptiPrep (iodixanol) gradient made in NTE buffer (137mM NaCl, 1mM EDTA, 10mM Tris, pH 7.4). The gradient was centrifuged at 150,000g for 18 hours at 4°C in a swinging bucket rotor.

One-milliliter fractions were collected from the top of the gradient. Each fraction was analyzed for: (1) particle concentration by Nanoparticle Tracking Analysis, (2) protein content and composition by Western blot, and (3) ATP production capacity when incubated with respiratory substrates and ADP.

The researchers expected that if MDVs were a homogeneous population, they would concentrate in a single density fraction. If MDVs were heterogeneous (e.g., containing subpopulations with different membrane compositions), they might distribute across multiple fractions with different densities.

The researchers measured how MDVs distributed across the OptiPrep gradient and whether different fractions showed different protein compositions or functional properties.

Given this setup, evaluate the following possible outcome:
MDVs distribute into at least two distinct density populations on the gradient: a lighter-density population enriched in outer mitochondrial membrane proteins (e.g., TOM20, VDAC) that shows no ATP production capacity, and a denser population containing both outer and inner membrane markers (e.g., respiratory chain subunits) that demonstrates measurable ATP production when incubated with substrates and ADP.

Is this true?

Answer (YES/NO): NO